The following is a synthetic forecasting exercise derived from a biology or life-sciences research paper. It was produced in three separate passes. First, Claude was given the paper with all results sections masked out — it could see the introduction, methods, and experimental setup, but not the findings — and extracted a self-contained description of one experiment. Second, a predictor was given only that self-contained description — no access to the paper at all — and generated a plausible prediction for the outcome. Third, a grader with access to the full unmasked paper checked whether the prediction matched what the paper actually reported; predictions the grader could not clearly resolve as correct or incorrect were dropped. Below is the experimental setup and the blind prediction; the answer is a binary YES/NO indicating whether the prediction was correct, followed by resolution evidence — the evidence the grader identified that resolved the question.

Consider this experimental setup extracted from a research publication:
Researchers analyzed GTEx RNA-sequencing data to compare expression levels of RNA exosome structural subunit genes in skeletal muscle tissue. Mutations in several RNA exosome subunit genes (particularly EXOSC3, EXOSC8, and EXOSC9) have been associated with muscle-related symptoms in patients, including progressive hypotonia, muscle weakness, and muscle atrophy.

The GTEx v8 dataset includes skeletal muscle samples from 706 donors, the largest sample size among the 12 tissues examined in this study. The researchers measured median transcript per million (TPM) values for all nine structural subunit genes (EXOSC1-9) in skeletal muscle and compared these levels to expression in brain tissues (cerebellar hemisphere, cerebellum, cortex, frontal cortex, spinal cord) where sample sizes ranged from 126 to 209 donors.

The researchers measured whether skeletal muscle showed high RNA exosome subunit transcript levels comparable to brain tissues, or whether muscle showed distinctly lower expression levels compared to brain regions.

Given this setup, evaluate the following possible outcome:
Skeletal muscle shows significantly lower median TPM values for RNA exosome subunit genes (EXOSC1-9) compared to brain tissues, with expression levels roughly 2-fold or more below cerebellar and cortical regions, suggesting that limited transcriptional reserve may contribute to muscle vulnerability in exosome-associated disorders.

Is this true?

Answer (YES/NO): NO